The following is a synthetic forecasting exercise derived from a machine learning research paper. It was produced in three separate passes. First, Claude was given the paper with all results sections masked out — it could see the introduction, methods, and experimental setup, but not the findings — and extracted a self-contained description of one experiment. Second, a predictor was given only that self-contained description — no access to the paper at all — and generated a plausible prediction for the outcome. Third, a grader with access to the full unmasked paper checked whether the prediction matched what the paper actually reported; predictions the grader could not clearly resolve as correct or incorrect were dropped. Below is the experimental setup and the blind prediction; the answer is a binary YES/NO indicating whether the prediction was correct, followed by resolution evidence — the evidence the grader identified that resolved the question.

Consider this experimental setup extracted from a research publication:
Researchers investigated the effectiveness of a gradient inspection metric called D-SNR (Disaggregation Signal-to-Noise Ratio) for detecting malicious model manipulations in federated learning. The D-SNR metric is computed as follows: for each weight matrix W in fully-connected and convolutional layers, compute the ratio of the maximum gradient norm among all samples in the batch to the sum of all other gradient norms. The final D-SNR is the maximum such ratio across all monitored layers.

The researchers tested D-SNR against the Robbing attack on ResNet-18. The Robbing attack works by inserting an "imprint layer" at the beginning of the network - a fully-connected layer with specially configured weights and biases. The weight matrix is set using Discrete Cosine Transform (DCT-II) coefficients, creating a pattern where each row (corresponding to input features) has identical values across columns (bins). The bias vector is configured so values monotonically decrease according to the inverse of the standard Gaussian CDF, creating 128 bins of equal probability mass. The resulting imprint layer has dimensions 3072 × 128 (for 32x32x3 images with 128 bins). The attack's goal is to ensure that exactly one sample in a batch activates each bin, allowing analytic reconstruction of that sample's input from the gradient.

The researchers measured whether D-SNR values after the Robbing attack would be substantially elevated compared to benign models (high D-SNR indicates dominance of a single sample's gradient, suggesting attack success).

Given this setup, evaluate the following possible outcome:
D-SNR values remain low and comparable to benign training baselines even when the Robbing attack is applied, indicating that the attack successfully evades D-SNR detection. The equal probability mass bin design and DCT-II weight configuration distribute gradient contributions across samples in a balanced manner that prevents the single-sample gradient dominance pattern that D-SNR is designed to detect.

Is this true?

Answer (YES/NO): YES